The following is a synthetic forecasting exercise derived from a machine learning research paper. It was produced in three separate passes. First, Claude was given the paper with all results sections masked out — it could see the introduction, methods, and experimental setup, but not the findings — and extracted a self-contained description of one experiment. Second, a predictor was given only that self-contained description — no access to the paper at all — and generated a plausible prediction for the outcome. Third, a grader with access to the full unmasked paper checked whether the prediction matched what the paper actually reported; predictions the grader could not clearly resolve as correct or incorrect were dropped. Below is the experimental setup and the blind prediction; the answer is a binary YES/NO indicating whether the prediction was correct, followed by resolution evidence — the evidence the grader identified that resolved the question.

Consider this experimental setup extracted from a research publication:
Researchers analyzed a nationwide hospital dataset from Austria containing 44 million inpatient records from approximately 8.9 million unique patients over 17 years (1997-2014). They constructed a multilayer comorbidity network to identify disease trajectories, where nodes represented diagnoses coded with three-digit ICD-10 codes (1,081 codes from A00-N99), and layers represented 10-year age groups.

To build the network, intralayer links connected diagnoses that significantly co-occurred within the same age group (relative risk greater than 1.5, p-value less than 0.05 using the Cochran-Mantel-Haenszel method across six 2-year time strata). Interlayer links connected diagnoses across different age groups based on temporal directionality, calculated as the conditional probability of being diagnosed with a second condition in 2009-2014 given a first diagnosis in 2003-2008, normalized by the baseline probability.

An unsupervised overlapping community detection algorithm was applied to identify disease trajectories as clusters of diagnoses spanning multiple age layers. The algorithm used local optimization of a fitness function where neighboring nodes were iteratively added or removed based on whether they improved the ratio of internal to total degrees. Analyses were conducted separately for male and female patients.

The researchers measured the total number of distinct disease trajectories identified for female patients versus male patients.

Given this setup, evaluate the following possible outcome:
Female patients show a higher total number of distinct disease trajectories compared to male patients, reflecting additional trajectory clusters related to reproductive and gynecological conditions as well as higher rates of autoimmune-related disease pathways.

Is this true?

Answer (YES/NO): NO